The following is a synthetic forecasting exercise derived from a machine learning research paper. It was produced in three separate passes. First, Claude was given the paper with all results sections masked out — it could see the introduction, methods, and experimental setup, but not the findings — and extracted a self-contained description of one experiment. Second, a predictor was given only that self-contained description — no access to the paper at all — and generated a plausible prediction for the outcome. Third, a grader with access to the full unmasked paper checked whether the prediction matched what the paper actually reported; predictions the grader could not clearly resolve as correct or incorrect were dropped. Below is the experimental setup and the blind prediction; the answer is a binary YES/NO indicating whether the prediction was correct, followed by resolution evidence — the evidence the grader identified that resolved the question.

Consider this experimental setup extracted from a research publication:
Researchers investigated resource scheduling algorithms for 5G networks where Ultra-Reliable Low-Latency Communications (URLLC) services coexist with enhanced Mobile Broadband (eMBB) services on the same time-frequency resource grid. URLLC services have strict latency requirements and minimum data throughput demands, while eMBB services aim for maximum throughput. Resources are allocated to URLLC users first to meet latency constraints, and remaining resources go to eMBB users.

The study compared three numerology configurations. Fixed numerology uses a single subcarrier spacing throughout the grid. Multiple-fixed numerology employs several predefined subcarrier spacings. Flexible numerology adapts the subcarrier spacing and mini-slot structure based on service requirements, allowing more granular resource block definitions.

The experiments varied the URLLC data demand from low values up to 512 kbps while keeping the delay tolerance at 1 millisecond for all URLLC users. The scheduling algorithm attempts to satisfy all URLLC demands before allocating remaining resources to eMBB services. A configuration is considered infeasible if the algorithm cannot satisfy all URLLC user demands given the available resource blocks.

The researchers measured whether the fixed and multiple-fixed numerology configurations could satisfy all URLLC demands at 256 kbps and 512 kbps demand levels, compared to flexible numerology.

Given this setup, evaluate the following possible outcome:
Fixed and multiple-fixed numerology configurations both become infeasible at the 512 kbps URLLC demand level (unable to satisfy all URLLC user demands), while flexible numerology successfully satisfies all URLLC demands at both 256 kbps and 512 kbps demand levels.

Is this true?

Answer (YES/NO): NO